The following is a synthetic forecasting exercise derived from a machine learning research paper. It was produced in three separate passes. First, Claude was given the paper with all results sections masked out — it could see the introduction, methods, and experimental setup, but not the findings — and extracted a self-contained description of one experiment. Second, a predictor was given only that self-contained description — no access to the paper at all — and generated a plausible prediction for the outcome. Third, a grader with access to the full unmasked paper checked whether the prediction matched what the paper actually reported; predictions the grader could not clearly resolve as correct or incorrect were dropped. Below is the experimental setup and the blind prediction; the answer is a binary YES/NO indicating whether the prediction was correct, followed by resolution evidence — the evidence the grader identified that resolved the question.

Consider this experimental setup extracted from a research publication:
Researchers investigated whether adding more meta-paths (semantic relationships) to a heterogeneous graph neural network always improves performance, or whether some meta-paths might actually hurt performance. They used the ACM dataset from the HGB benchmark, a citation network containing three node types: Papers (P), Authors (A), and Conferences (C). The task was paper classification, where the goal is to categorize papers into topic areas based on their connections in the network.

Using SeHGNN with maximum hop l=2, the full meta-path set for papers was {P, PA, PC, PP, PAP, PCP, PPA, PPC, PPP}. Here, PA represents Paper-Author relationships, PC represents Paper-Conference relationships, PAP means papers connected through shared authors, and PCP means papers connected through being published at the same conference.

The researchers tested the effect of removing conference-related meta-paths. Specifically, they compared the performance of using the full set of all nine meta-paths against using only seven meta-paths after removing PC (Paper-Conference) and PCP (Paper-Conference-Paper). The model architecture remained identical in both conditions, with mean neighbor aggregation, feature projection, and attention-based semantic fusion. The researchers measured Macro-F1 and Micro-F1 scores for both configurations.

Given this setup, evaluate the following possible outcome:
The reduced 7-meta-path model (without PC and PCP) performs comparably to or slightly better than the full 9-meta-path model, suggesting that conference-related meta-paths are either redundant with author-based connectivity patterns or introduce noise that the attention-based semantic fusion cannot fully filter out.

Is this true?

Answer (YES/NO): YES